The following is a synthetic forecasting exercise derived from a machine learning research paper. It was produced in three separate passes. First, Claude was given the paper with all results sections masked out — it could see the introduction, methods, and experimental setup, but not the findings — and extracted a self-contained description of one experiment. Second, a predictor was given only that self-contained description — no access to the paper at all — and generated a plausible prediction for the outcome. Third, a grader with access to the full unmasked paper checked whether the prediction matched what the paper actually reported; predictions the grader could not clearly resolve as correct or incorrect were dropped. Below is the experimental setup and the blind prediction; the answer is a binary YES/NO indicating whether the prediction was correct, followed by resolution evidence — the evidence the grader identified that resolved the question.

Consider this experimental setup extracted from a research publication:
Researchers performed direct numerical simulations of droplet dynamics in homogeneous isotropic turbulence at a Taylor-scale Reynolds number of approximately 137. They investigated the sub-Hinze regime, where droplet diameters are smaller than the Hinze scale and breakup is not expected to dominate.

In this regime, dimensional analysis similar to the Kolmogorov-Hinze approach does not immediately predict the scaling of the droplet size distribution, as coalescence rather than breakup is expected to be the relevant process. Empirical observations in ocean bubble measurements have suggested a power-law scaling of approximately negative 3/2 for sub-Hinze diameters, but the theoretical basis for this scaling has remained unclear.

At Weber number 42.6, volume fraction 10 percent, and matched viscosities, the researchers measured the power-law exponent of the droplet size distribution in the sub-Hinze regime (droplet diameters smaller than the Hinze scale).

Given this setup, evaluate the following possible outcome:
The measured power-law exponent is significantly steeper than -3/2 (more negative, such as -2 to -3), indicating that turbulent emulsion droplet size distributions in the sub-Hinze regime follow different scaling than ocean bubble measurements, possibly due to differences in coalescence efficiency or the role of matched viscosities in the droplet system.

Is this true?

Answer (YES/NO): NO